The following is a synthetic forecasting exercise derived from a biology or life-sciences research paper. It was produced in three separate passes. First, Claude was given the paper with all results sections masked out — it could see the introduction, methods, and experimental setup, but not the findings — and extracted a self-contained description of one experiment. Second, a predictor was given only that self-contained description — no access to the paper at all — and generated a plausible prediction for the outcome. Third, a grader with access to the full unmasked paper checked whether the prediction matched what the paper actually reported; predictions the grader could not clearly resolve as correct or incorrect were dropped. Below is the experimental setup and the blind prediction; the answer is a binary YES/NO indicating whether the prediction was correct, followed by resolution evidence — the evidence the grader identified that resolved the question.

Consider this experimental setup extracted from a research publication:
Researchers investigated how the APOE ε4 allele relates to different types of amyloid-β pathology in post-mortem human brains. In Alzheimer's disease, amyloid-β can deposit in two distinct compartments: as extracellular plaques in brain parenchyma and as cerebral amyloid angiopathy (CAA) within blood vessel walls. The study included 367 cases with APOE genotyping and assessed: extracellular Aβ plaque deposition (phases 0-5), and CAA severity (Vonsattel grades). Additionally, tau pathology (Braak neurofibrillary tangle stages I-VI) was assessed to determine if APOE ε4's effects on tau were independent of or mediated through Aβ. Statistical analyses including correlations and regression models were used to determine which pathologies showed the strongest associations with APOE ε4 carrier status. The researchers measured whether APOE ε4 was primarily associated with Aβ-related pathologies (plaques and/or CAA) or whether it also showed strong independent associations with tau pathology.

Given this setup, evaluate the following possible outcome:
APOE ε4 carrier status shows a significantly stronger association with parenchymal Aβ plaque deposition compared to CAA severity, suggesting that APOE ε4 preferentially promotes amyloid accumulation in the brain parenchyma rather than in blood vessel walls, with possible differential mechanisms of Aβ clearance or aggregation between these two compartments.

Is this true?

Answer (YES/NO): NO